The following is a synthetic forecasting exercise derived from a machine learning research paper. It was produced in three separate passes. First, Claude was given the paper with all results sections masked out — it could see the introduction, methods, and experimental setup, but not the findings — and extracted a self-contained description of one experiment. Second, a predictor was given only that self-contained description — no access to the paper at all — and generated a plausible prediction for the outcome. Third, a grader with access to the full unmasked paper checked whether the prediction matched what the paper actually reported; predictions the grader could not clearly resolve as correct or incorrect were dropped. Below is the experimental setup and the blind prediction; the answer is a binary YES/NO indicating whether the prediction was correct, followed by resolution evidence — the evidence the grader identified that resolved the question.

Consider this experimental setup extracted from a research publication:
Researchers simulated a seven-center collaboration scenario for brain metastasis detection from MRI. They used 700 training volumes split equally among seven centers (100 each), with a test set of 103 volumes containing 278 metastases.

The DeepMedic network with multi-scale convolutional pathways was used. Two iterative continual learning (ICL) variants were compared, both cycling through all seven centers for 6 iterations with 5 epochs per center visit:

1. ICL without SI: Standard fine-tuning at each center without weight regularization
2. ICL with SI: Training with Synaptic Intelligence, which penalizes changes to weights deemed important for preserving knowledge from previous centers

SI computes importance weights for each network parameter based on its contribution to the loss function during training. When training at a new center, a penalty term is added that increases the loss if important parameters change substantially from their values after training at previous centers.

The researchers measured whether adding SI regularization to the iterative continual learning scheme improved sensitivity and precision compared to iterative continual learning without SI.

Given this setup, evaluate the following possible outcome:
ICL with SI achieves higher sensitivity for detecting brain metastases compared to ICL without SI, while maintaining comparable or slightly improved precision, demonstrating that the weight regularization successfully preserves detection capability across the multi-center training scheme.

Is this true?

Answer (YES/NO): NO